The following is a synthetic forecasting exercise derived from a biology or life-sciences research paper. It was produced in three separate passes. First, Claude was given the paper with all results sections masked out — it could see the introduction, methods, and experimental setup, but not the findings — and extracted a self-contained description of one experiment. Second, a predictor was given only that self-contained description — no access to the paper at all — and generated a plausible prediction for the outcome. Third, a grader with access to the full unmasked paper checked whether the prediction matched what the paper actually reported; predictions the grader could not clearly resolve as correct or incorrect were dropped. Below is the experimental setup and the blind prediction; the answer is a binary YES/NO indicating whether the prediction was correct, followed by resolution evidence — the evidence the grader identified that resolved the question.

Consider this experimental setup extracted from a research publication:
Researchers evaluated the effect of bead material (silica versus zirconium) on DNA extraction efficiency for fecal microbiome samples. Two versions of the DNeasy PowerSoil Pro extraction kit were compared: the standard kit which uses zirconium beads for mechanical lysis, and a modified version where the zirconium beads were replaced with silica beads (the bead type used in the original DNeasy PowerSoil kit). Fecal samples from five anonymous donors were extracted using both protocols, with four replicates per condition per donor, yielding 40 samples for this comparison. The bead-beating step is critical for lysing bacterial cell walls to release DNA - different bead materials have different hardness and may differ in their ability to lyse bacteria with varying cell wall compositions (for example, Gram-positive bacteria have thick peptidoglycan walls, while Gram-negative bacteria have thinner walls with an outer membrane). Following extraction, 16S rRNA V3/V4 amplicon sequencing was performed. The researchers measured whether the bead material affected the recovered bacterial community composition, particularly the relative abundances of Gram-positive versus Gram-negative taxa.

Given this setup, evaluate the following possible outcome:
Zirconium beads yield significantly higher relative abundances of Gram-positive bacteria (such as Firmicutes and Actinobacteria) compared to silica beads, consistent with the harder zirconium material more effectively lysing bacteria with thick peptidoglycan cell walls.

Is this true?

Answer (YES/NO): YES